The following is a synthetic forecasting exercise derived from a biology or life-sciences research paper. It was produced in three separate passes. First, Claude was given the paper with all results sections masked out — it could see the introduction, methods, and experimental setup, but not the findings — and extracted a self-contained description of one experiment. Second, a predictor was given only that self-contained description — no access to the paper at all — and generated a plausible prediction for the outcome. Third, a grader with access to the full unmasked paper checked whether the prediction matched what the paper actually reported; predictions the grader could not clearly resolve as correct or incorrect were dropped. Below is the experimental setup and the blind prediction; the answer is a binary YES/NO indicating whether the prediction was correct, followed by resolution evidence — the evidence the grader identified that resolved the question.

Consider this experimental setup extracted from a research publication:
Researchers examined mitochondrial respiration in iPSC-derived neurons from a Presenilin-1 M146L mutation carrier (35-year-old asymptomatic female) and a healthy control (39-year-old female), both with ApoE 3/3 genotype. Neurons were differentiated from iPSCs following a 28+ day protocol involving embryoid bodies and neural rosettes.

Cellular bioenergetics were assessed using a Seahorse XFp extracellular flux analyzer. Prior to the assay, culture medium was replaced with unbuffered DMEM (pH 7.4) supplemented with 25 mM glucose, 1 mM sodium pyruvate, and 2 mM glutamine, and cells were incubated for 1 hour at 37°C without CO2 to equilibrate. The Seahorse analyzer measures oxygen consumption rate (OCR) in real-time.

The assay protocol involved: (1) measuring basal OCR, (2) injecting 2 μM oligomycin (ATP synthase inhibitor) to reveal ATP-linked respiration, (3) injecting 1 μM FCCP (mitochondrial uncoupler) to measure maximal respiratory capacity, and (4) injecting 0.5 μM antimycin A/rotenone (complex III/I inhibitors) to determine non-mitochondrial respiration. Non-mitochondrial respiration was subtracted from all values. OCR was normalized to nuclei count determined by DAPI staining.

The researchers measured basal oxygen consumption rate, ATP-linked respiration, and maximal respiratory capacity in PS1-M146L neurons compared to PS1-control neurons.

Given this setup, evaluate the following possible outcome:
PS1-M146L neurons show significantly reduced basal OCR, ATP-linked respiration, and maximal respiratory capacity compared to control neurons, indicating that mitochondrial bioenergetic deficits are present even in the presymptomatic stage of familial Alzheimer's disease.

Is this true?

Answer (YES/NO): NO